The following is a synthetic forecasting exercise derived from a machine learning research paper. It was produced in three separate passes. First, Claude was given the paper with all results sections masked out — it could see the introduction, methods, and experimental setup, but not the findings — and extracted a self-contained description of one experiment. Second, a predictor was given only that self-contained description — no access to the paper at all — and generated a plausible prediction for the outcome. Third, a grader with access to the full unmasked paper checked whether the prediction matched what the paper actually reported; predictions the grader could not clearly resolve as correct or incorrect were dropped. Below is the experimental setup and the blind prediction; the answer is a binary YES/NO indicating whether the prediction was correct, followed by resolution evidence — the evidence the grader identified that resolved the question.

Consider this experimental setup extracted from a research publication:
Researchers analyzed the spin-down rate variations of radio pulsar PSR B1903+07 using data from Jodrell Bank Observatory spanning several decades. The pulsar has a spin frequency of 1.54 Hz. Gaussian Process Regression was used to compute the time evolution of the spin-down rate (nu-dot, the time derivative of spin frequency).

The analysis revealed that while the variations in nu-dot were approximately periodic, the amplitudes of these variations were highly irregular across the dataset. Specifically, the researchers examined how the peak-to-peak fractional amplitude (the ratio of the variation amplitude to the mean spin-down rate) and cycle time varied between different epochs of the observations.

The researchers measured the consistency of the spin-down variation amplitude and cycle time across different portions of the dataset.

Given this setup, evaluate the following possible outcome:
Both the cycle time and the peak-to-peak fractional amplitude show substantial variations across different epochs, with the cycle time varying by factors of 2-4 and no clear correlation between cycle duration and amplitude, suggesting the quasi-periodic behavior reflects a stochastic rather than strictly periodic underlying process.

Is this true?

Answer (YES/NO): YES